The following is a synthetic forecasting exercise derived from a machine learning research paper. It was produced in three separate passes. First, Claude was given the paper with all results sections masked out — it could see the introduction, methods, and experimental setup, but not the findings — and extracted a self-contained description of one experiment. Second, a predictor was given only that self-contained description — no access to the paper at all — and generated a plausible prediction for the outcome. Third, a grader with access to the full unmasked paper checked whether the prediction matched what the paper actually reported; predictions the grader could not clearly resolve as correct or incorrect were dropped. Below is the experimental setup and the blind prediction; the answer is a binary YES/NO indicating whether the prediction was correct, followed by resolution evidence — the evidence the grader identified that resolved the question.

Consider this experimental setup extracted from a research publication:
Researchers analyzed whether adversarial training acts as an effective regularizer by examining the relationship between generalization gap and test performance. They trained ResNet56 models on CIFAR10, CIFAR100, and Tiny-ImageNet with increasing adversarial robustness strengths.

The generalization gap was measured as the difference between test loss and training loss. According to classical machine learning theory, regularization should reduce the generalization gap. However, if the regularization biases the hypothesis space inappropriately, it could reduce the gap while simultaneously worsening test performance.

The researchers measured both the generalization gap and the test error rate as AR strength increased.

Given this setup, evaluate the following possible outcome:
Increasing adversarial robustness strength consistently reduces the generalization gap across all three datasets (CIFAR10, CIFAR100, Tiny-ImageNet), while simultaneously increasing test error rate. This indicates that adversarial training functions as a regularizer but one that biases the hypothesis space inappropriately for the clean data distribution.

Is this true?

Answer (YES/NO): YES